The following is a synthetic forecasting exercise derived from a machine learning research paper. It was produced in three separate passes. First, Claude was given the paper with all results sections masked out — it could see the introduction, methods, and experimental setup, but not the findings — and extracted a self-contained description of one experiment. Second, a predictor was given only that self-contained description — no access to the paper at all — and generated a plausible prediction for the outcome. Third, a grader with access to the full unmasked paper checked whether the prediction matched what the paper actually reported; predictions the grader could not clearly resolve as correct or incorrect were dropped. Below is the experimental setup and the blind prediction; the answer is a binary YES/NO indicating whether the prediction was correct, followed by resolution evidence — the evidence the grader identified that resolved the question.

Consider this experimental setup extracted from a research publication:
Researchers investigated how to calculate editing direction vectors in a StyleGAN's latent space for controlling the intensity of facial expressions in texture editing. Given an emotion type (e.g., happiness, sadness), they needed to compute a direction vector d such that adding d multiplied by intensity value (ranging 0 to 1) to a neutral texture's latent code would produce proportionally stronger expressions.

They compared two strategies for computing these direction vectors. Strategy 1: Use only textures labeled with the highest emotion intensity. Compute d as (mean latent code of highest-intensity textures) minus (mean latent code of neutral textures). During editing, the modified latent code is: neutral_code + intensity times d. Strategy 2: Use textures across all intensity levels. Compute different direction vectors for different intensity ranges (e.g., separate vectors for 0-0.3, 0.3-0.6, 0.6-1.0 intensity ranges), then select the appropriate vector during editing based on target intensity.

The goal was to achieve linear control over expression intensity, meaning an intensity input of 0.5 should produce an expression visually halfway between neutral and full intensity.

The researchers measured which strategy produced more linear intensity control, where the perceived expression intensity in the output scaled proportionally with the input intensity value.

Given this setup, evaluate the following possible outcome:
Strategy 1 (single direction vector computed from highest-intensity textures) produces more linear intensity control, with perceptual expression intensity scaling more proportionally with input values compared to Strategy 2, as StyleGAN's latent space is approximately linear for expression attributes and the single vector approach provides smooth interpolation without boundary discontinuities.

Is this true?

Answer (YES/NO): YES